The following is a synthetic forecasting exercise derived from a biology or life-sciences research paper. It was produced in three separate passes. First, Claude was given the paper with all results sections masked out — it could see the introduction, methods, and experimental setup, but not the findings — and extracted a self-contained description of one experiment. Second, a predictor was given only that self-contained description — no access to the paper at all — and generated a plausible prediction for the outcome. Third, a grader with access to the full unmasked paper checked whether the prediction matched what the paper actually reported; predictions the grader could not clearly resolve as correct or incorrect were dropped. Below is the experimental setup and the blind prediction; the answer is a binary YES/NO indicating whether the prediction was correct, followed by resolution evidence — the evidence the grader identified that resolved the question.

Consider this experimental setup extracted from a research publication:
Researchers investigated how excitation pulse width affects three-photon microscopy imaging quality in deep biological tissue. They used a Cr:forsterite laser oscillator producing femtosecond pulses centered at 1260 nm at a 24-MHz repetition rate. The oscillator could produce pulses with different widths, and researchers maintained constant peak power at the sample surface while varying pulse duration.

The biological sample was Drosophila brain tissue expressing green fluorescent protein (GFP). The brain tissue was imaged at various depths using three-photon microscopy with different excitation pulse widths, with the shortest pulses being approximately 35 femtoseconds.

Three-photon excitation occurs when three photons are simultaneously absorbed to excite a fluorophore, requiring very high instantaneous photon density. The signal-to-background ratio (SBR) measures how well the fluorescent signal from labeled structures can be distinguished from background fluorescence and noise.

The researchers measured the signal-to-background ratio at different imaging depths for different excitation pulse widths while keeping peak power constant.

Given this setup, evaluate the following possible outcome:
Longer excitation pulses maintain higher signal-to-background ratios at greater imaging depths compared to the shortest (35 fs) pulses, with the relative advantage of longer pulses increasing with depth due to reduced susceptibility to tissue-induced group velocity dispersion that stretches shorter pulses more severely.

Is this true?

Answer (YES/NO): NO